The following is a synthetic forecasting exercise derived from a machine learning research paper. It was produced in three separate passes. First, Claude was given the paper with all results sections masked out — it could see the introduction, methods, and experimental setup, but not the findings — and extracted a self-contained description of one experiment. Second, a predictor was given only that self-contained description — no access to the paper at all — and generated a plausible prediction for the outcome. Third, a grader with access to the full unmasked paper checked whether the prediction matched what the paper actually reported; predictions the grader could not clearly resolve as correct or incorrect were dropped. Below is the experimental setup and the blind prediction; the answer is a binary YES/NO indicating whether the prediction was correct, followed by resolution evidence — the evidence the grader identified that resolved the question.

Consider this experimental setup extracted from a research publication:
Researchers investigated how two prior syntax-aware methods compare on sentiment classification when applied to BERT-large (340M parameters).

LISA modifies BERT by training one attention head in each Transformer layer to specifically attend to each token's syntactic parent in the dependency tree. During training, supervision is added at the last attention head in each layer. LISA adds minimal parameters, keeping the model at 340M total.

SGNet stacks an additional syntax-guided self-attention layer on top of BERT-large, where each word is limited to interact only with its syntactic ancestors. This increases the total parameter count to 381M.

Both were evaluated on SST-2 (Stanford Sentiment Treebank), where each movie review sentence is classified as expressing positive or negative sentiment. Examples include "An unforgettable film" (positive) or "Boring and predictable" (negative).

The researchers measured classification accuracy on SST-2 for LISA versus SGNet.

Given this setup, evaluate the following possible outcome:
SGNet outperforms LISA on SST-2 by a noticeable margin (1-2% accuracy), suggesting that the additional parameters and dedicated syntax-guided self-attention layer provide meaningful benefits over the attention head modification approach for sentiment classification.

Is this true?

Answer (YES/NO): NO